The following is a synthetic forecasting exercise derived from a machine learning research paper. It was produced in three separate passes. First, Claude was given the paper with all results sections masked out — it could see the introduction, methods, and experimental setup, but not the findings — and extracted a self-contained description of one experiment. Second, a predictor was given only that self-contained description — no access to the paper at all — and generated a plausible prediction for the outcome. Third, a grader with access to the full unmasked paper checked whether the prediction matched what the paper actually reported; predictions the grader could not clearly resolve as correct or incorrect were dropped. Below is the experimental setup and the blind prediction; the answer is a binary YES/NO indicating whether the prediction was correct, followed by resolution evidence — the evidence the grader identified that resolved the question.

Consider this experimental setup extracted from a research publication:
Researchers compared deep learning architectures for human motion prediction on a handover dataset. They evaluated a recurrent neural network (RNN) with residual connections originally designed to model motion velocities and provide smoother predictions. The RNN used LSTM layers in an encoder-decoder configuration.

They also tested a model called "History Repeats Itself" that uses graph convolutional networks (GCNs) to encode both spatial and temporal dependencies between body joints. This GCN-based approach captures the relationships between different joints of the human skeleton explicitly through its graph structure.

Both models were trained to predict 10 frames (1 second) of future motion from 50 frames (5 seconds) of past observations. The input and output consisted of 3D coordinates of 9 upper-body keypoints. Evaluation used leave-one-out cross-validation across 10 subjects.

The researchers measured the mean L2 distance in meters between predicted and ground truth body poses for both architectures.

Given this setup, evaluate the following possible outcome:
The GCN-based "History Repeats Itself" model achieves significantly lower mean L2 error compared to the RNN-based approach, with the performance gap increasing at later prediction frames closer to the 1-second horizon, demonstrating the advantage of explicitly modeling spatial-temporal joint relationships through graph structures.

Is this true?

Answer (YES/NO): NO